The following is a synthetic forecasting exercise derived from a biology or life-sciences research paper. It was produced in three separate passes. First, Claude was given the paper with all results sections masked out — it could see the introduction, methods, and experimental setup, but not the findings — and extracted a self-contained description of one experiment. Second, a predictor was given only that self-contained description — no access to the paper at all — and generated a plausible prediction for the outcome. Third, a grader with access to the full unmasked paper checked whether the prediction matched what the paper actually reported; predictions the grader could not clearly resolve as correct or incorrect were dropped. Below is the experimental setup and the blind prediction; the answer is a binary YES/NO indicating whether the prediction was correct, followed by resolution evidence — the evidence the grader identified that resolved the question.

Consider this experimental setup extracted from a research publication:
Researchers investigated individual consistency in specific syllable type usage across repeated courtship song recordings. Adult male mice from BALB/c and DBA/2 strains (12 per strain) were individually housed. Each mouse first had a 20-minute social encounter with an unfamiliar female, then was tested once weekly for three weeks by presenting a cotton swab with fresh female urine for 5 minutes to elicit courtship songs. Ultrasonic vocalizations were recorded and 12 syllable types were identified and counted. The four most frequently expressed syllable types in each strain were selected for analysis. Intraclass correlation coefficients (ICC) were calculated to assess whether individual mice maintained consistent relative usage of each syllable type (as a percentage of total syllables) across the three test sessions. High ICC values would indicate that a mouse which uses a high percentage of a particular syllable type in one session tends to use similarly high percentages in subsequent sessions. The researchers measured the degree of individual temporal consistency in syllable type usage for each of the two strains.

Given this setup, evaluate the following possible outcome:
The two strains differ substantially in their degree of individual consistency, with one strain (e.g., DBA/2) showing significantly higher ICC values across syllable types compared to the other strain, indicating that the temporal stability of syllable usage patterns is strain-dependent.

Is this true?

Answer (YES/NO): YES